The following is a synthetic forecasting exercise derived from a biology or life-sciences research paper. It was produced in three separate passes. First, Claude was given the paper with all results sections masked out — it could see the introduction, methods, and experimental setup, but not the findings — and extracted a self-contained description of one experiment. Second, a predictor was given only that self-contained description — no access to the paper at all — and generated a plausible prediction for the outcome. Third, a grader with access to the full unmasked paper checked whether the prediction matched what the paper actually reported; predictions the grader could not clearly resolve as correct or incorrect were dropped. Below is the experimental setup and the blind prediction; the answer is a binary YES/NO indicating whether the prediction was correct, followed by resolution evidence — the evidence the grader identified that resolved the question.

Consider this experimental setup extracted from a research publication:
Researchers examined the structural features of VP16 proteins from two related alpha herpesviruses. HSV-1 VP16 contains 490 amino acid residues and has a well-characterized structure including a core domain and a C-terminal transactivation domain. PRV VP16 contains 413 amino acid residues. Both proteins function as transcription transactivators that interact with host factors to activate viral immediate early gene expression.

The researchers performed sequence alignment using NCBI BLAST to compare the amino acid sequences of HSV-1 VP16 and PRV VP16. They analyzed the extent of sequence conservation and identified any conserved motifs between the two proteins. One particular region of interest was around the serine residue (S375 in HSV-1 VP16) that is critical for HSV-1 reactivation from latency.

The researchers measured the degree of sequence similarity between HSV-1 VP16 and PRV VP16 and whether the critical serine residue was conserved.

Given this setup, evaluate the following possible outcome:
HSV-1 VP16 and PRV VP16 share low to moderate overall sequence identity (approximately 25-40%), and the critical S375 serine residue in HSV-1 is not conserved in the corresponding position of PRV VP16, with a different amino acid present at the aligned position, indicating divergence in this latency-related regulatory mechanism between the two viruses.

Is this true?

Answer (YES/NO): NO